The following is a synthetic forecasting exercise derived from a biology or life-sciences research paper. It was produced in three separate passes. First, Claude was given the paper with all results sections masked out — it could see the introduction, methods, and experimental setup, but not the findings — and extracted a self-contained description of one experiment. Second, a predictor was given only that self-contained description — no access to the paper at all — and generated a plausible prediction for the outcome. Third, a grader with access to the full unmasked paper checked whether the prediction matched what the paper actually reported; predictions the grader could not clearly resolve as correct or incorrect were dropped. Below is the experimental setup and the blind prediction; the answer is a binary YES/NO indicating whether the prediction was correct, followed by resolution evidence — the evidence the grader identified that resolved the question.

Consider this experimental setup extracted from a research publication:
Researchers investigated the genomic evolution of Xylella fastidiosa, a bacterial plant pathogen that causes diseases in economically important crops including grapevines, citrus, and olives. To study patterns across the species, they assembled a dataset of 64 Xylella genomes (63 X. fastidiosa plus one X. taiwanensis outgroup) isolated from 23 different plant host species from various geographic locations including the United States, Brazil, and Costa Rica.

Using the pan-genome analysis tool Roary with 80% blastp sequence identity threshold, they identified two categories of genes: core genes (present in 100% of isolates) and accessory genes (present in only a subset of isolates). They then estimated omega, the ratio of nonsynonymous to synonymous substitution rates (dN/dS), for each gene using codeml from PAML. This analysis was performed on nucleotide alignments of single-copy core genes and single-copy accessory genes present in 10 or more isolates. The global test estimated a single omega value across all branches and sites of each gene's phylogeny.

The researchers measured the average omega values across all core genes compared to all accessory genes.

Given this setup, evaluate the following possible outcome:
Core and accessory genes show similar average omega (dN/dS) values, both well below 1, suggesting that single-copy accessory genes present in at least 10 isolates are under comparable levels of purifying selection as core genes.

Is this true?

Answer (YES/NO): NO